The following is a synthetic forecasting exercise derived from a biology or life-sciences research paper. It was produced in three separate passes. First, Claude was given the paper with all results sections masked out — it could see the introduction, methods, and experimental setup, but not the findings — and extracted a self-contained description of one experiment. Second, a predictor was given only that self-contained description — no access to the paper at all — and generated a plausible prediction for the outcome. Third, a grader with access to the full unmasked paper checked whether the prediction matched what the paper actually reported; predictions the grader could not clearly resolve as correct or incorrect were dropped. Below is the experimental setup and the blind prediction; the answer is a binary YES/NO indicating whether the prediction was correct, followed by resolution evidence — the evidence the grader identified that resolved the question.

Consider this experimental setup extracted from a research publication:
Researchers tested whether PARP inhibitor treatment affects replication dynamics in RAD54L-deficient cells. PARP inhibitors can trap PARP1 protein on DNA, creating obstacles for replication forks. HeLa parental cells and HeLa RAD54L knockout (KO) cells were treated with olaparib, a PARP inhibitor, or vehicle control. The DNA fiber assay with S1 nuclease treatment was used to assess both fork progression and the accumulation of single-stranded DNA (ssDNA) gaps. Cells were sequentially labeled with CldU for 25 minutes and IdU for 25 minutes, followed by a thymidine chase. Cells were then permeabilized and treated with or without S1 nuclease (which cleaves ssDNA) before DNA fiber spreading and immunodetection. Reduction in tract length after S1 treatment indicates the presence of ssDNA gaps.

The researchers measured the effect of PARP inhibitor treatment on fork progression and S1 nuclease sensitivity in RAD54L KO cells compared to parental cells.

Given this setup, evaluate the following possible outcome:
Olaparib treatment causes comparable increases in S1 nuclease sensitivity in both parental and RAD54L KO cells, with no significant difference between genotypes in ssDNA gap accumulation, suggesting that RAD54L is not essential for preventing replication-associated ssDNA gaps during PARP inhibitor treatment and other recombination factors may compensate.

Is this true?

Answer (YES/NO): NO